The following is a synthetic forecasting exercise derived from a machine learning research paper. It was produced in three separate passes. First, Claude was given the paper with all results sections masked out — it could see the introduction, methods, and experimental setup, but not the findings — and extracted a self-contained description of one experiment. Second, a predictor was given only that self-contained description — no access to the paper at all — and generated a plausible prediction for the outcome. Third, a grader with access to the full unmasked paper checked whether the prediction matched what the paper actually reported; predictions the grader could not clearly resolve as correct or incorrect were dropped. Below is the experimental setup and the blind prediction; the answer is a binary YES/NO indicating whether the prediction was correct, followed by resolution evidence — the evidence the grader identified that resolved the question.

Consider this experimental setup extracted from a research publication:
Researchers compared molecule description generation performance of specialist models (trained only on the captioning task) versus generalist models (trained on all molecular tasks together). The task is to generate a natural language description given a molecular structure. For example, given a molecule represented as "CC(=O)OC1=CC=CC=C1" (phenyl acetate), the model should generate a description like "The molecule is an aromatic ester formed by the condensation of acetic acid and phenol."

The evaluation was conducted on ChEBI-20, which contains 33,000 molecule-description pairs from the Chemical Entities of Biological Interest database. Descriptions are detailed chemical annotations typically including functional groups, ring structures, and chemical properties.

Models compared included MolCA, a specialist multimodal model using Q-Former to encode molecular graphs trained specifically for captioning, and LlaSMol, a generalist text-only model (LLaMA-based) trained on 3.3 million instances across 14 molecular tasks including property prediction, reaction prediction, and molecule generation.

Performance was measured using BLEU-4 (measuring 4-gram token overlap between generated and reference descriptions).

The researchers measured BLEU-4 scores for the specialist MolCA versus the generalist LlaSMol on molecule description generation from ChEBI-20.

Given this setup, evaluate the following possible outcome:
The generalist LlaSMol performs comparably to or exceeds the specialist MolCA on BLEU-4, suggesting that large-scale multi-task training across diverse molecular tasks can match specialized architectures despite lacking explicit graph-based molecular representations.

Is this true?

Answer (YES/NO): NO